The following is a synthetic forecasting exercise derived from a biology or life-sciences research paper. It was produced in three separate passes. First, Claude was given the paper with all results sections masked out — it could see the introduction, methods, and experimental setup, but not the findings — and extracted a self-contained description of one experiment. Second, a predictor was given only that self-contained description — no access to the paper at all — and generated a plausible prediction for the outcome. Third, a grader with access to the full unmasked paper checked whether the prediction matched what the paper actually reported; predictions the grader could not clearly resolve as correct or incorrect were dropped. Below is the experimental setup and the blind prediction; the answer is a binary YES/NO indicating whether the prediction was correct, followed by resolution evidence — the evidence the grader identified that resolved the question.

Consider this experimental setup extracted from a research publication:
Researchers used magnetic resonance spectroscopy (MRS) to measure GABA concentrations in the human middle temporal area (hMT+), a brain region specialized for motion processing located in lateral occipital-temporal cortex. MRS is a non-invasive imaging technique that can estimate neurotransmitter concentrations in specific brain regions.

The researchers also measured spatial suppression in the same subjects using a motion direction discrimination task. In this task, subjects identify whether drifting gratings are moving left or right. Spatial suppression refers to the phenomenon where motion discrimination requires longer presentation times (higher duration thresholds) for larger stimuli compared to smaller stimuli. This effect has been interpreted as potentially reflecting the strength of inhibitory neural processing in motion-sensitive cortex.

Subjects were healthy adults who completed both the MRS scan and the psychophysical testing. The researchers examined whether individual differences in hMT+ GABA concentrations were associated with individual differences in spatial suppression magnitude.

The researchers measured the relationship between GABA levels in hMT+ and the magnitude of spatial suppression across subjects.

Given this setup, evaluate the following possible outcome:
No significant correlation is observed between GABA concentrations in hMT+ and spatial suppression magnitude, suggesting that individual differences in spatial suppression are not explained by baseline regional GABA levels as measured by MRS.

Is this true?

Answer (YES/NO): YES